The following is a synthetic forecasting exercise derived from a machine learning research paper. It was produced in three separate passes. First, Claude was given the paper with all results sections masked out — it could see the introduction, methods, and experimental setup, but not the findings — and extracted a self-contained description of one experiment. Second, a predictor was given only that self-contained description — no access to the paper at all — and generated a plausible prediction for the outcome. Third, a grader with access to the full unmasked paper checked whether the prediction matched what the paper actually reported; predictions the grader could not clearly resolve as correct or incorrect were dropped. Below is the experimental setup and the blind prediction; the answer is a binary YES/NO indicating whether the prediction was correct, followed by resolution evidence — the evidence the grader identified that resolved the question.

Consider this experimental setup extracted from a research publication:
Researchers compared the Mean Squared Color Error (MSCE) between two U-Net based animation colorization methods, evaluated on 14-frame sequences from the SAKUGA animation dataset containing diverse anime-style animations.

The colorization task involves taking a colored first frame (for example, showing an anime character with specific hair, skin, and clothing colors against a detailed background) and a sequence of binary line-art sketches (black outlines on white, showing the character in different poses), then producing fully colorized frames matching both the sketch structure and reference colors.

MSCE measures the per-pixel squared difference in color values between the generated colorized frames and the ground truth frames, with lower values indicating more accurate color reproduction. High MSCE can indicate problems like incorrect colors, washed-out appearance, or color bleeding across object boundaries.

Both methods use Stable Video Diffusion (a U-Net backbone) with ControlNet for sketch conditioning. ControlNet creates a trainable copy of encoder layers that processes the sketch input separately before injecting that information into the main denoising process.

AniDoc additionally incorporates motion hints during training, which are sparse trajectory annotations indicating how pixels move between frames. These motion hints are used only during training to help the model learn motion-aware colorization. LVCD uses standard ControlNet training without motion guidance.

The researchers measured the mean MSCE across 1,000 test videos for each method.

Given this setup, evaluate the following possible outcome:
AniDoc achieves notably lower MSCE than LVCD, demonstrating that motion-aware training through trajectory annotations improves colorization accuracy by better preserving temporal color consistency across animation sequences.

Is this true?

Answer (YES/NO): YES